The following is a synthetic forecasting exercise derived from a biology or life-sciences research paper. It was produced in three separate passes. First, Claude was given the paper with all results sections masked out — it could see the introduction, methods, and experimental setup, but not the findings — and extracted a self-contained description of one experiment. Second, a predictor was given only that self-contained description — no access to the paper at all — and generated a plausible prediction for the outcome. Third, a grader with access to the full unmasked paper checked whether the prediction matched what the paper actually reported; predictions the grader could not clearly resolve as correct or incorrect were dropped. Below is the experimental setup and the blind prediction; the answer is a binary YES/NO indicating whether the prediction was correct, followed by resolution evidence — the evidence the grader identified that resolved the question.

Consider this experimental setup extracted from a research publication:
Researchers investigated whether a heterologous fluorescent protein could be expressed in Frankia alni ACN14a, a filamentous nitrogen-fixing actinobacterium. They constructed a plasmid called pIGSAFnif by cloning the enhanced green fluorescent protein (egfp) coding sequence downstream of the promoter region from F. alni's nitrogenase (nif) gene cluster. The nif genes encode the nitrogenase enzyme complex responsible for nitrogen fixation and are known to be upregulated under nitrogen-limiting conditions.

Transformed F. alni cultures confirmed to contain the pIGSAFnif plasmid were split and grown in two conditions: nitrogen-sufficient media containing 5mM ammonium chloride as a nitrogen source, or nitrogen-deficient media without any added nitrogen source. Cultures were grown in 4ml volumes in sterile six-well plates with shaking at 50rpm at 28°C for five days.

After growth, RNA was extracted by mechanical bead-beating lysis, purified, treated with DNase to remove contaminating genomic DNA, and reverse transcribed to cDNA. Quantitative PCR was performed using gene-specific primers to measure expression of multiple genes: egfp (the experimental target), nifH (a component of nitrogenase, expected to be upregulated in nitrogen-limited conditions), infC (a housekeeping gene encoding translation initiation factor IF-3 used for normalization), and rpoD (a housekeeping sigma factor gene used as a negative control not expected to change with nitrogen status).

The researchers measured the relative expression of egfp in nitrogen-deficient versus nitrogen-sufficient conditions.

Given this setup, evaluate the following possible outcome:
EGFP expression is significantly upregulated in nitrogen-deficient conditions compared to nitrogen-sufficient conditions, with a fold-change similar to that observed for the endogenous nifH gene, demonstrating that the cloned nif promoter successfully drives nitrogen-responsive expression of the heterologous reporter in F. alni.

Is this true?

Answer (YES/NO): NO